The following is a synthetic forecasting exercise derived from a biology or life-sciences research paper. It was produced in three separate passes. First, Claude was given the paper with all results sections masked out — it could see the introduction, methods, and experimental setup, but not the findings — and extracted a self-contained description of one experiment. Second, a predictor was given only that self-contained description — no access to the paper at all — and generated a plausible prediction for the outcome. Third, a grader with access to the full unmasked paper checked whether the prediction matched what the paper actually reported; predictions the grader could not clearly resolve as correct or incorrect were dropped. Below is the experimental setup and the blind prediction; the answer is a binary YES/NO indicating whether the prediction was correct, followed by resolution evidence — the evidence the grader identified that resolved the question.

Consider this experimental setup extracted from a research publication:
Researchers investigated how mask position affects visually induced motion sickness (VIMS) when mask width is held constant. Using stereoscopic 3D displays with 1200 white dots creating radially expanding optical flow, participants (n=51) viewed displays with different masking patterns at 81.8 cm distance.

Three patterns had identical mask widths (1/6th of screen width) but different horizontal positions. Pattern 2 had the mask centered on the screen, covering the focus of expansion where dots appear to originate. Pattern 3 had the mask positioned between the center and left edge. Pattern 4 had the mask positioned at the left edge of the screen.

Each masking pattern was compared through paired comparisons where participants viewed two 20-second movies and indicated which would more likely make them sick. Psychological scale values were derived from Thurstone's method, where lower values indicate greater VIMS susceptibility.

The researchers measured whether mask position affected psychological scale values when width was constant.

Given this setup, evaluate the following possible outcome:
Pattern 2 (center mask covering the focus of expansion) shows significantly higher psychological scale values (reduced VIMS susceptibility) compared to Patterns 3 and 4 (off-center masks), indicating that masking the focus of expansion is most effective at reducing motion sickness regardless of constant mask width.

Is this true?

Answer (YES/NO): NO